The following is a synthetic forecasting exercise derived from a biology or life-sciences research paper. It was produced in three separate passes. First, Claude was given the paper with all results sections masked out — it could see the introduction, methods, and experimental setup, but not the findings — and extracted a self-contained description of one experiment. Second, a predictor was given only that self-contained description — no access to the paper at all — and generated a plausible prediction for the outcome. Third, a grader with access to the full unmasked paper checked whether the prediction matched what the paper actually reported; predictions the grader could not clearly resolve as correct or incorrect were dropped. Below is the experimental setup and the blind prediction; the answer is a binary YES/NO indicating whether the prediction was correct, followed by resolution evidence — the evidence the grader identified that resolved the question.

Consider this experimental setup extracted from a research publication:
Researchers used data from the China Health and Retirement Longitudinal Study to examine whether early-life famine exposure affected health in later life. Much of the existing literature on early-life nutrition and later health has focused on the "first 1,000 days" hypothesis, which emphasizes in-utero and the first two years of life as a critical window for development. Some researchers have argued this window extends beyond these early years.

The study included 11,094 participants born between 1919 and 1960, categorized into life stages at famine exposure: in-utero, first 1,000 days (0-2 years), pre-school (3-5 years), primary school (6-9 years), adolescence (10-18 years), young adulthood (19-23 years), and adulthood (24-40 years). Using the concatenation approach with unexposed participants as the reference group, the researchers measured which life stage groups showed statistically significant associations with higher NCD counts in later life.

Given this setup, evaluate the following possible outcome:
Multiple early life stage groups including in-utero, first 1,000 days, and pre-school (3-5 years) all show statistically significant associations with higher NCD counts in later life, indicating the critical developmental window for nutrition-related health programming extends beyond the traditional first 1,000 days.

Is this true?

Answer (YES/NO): YES